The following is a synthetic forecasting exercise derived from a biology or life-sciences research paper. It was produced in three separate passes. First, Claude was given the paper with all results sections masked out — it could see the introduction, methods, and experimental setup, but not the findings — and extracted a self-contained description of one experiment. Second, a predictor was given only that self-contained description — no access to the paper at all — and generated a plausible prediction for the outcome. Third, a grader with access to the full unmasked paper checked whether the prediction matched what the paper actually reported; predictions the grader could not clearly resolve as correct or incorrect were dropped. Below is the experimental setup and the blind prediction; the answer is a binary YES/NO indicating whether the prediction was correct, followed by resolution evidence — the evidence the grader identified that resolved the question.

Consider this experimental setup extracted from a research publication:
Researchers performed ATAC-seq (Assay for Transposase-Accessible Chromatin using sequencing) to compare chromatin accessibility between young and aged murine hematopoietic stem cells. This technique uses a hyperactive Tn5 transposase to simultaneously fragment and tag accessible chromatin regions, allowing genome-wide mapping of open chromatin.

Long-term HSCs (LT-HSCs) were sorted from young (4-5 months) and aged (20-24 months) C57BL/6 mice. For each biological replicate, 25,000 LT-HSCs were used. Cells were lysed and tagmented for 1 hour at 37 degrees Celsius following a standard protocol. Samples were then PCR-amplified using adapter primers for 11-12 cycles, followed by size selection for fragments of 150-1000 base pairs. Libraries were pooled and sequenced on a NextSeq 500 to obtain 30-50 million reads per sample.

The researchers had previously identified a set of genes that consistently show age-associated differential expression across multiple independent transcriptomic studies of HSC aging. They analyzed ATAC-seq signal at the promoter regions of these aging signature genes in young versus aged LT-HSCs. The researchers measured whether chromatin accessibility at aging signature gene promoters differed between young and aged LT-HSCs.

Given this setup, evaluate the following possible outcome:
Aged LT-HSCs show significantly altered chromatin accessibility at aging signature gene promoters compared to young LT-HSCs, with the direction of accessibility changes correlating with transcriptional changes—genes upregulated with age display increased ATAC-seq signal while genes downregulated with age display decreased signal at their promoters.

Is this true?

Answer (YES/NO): NO